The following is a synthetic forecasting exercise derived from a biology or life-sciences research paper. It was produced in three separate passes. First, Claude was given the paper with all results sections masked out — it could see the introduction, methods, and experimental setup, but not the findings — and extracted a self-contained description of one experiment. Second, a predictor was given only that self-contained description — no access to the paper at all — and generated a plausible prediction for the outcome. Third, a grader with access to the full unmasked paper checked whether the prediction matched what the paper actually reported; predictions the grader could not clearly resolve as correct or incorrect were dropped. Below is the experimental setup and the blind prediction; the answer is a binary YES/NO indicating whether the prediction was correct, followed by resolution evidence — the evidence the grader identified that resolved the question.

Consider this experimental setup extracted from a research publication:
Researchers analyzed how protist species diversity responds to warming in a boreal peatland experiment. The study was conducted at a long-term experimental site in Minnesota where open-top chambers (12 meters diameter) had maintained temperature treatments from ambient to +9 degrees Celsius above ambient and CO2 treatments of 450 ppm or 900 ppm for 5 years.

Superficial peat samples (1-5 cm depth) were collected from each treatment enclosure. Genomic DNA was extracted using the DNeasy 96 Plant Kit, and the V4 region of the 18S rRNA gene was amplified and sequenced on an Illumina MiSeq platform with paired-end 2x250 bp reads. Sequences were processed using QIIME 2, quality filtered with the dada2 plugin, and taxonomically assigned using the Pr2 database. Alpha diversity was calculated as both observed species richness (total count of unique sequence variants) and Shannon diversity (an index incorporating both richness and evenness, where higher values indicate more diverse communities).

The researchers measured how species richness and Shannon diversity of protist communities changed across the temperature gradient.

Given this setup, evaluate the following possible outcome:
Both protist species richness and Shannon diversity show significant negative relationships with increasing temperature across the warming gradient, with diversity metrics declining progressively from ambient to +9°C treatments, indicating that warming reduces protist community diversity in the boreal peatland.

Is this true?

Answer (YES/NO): YES